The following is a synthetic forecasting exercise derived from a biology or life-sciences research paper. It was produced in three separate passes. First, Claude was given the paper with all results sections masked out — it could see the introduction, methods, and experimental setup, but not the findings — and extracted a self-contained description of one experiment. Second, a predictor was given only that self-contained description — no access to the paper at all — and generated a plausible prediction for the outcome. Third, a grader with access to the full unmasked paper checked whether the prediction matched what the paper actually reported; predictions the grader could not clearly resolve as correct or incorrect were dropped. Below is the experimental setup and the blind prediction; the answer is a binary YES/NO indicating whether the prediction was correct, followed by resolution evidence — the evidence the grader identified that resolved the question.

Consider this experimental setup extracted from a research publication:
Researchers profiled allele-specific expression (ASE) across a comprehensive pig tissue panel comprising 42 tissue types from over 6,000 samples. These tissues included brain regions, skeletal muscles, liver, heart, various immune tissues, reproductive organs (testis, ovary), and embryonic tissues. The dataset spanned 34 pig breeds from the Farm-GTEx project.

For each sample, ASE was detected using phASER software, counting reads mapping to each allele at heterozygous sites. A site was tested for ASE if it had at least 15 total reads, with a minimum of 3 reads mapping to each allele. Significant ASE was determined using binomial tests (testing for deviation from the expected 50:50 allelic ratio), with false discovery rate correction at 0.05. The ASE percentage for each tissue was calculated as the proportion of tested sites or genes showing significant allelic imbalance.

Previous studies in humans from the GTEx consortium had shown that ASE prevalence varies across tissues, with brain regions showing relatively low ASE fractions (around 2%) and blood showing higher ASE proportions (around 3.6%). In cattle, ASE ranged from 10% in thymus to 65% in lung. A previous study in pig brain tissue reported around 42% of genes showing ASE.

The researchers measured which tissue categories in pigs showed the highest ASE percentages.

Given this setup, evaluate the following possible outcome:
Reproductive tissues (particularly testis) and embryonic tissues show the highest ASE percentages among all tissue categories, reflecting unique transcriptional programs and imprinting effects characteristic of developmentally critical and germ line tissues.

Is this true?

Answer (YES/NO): NO